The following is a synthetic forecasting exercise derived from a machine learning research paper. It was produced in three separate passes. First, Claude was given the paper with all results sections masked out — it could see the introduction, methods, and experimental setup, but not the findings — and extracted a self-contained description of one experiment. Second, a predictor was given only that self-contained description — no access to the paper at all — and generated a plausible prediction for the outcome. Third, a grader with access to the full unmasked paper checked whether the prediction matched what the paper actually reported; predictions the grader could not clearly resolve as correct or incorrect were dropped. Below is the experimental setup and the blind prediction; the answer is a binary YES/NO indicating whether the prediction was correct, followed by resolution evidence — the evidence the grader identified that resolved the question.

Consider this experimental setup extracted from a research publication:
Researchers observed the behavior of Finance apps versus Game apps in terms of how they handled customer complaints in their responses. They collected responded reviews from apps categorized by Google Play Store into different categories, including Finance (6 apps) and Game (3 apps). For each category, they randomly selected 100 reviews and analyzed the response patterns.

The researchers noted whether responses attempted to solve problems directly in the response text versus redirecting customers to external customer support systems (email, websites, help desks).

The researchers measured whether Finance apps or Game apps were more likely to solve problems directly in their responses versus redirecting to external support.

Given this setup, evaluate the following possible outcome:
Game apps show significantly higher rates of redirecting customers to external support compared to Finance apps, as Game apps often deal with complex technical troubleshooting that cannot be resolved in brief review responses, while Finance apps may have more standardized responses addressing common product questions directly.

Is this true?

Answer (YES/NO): NO